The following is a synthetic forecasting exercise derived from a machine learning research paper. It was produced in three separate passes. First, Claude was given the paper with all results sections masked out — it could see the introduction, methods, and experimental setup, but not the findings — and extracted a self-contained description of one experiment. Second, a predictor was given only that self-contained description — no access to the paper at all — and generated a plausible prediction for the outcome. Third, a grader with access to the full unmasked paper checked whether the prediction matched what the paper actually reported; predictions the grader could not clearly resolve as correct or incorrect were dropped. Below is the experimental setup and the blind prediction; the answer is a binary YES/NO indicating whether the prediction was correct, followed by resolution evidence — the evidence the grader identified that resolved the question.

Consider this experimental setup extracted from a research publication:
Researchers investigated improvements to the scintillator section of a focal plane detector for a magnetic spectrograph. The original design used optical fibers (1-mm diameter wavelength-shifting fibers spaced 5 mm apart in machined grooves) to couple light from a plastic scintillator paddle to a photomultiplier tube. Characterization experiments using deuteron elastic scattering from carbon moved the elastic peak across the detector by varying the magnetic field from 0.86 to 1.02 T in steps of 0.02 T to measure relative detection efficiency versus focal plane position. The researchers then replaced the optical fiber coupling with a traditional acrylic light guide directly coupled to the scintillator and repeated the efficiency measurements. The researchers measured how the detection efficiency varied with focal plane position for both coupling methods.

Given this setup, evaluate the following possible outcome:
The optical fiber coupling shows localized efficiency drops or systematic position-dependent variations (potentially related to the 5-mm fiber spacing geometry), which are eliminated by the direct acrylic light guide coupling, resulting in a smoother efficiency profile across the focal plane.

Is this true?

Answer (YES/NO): NO